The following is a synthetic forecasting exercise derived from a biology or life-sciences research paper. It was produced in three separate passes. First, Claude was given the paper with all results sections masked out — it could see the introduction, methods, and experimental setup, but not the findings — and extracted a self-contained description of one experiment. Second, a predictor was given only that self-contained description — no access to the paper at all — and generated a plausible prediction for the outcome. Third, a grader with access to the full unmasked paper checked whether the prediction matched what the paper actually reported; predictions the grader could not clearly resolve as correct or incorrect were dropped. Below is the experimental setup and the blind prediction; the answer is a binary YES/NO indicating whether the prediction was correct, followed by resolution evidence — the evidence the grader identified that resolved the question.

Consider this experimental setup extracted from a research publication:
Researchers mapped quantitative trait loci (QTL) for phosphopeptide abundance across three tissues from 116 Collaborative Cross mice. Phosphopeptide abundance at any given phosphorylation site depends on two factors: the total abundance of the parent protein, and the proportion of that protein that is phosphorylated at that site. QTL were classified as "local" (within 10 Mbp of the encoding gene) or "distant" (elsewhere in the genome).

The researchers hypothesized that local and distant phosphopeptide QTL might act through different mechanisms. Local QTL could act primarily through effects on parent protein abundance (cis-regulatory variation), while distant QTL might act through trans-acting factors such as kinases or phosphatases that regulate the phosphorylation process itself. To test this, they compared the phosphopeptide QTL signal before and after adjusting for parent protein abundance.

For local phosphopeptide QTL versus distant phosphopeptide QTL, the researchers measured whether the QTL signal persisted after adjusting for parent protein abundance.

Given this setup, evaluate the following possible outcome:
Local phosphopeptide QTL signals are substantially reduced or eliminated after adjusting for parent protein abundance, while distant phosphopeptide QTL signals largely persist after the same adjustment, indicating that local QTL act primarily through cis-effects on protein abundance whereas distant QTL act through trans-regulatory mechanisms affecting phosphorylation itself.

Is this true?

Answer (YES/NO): YES